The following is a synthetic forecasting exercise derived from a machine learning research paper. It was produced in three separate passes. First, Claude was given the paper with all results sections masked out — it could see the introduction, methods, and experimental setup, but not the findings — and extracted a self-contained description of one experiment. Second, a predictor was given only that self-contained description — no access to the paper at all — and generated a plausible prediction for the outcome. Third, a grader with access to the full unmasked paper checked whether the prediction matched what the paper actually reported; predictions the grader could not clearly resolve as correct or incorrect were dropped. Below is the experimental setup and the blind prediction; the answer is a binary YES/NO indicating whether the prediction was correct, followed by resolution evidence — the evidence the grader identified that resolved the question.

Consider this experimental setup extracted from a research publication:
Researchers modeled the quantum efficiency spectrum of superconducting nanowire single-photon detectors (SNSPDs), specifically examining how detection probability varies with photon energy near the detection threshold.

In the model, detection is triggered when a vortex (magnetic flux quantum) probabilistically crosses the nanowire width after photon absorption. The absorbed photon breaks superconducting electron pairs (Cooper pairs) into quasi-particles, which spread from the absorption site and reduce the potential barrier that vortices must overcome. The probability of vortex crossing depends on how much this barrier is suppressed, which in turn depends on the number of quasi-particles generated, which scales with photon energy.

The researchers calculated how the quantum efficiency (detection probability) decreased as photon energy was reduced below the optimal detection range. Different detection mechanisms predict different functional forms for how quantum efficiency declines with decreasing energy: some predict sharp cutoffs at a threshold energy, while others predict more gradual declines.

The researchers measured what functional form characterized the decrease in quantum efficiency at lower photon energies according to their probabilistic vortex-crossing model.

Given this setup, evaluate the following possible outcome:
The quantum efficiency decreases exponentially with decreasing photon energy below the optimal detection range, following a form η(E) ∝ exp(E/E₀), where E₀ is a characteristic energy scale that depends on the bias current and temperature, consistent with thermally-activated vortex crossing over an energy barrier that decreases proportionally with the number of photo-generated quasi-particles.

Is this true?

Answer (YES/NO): YES